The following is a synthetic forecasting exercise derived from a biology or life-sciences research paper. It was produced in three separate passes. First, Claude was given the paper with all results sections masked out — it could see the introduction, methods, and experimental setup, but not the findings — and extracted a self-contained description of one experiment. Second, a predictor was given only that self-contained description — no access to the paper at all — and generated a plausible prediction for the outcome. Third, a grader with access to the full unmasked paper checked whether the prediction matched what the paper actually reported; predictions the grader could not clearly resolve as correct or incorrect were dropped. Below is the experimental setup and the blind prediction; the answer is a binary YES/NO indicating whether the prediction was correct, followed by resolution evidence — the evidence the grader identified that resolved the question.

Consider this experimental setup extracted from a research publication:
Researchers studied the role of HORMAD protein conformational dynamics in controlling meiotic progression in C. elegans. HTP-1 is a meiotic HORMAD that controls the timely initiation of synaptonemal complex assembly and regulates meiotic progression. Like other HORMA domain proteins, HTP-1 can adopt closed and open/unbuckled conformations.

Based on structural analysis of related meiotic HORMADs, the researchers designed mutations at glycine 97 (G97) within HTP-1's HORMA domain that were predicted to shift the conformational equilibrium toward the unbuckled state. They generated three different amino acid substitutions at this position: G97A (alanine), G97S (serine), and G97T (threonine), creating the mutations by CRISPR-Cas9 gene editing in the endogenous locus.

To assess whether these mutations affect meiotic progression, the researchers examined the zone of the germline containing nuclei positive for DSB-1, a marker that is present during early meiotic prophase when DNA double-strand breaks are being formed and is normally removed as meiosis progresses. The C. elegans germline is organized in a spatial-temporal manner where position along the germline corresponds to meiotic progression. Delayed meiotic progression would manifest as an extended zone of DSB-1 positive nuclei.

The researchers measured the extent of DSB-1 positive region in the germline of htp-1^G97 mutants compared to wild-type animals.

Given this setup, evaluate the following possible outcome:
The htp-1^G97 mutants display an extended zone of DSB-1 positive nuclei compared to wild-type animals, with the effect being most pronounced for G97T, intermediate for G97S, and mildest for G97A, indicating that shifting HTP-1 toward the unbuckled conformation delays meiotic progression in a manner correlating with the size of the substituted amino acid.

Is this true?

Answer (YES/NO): YES